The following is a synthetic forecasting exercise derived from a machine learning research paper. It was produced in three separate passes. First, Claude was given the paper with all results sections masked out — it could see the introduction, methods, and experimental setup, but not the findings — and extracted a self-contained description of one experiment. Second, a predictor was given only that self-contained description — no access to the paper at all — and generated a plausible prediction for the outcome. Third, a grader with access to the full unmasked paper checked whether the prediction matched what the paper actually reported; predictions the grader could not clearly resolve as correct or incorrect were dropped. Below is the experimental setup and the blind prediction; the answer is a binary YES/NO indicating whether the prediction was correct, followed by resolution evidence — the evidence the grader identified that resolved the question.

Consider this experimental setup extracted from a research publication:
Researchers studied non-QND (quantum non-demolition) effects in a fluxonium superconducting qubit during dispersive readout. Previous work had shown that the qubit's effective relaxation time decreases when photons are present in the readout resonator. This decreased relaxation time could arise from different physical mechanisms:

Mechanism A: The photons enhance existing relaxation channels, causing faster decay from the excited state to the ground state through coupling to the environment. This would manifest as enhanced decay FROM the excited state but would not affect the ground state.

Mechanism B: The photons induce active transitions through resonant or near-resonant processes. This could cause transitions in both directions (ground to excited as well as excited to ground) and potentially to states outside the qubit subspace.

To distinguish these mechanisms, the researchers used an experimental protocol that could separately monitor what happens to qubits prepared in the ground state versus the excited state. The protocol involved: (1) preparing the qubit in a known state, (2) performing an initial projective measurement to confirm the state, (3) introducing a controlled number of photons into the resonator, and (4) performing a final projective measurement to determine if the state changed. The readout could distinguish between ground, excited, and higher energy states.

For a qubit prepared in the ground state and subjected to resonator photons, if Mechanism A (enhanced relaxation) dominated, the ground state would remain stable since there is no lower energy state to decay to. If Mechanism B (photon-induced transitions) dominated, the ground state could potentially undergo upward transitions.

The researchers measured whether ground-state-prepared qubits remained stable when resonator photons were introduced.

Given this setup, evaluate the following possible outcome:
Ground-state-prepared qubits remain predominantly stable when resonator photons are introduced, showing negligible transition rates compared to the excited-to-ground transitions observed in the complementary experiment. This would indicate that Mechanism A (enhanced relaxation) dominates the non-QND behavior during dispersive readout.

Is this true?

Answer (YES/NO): NO